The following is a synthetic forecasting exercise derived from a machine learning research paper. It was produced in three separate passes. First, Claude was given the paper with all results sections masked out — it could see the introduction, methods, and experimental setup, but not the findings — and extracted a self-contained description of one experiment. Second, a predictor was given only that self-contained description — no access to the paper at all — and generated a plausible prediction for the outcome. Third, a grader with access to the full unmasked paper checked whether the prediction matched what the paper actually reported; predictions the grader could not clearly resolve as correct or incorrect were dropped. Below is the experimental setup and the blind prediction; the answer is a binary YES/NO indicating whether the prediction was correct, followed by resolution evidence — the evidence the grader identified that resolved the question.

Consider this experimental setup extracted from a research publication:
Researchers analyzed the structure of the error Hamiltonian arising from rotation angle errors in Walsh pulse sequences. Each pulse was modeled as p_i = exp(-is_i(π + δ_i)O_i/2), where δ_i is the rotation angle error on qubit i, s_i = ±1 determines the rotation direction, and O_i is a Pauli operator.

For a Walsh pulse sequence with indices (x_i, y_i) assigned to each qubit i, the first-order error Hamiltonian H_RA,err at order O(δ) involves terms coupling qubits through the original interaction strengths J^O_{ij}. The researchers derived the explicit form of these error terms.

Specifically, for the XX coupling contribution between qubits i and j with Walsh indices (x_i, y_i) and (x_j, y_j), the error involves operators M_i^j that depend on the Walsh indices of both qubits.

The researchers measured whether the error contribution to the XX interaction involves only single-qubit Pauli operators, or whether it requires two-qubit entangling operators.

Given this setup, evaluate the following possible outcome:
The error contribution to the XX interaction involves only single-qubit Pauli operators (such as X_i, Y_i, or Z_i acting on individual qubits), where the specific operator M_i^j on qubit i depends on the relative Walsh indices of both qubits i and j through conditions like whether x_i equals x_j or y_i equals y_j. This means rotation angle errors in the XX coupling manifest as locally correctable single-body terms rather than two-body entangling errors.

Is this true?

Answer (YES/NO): NO